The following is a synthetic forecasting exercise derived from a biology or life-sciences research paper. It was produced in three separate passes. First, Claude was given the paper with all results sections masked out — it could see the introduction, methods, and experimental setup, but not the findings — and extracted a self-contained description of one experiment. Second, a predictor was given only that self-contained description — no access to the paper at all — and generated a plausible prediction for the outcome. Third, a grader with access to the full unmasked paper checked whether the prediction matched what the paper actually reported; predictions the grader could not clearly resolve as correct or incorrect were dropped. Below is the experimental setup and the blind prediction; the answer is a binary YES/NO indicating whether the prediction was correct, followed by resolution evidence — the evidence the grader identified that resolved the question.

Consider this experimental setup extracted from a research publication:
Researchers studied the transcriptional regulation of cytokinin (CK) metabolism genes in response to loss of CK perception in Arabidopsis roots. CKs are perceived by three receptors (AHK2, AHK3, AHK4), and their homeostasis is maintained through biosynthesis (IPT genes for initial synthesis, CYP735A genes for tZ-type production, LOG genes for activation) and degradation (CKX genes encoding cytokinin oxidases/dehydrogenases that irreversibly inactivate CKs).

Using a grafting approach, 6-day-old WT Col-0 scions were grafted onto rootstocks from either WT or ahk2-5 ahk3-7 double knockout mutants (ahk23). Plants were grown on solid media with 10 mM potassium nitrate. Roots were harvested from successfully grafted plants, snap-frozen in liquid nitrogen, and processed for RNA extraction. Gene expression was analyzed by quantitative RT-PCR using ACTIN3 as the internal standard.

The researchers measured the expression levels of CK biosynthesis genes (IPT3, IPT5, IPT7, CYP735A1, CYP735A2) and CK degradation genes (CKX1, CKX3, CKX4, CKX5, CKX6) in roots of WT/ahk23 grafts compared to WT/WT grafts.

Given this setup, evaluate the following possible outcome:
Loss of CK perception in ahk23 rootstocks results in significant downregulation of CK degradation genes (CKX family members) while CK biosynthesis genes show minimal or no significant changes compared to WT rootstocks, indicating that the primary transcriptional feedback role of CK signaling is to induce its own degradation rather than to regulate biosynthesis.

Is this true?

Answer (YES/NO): NO